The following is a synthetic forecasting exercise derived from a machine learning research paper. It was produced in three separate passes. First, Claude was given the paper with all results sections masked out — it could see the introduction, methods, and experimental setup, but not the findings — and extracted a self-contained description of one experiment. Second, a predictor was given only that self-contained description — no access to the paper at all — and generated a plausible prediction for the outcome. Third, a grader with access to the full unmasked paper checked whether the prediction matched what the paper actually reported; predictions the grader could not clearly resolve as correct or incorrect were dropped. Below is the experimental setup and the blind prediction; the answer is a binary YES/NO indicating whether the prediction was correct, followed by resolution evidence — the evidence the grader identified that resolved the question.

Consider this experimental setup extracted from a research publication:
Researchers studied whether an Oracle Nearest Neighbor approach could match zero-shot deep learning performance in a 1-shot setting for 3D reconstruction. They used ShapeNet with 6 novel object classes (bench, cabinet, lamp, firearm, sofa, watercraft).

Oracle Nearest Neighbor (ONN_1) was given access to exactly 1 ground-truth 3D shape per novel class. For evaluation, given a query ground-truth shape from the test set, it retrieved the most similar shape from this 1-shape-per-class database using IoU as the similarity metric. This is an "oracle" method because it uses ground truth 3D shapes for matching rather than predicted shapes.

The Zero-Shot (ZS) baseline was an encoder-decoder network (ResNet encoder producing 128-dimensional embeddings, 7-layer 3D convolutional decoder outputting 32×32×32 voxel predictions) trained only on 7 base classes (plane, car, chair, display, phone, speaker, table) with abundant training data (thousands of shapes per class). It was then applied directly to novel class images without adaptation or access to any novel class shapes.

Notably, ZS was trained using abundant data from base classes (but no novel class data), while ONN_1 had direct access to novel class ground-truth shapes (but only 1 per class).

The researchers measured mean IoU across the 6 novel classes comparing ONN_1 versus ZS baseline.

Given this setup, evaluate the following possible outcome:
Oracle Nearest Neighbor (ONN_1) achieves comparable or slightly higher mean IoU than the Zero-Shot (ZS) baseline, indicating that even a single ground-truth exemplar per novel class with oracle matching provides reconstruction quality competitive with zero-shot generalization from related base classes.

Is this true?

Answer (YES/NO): NO